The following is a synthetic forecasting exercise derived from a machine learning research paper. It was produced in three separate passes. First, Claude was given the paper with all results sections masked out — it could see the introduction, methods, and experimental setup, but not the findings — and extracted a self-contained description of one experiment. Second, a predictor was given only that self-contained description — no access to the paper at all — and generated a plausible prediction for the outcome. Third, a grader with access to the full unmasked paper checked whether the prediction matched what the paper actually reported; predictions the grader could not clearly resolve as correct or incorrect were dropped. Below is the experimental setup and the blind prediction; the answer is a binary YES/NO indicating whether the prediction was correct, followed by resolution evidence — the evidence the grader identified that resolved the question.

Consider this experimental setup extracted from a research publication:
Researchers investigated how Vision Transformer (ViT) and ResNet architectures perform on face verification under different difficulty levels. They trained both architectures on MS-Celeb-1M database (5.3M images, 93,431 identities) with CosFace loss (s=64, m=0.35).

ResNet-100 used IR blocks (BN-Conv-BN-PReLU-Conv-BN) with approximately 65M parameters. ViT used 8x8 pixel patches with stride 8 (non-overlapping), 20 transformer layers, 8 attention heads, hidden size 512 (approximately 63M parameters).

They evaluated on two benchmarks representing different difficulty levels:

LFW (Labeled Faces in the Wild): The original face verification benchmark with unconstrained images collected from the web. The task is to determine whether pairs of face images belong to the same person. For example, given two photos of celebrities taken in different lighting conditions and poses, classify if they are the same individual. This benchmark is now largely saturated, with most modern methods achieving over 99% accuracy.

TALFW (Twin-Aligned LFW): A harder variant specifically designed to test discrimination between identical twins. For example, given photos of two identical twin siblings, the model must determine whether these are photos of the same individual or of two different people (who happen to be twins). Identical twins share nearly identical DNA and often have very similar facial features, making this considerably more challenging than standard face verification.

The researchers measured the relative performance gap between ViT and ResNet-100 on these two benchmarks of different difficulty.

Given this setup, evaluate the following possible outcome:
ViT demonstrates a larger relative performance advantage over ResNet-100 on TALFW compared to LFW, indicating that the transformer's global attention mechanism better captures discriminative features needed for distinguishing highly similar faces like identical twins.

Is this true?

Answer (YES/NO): NO